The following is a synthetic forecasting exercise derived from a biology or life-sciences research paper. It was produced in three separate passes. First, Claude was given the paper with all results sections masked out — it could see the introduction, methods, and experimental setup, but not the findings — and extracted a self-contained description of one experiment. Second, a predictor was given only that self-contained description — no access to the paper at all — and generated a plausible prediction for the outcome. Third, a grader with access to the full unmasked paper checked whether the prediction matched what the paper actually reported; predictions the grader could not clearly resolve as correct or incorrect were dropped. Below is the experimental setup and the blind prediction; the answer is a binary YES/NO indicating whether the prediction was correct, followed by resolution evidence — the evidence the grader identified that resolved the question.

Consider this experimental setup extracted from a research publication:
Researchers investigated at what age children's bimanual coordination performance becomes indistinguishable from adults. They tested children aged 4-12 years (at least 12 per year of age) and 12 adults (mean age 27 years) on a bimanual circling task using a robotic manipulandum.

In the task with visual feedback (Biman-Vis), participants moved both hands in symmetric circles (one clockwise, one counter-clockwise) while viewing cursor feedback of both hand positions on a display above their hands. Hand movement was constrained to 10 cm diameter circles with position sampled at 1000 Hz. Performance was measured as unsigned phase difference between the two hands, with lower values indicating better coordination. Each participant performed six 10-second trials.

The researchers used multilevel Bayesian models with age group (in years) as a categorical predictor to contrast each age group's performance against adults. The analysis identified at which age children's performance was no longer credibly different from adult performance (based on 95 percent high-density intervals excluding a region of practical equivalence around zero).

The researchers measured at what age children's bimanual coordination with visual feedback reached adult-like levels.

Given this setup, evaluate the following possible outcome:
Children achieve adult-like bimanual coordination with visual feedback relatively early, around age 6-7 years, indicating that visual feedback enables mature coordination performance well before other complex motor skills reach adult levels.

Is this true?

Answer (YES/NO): NO